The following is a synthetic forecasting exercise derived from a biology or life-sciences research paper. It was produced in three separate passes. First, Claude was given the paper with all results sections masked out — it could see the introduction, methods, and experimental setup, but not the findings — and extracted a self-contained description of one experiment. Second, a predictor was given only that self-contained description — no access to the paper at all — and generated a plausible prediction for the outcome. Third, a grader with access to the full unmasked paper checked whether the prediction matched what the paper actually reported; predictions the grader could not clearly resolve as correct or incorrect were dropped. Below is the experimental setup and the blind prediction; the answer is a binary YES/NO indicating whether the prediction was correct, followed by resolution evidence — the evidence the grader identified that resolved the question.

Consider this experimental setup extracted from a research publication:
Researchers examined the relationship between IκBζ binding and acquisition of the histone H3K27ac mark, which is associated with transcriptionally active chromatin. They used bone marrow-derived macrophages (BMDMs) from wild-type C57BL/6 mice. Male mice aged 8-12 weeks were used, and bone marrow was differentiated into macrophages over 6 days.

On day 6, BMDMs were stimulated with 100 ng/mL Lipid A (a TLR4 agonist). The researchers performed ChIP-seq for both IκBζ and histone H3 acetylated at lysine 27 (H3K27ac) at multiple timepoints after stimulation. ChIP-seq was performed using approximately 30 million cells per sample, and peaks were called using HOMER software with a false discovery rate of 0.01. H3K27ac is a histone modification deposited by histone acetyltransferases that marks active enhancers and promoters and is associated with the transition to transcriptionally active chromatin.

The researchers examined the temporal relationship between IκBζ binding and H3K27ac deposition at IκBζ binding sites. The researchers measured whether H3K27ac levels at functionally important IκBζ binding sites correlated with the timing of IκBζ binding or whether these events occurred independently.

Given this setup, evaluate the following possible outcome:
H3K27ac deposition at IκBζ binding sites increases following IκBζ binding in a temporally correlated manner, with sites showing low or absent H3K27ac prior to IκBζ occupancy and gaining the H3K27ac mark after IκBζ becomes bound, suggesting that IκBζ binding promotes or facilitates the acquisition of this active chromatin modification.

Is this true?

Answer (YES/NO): NO